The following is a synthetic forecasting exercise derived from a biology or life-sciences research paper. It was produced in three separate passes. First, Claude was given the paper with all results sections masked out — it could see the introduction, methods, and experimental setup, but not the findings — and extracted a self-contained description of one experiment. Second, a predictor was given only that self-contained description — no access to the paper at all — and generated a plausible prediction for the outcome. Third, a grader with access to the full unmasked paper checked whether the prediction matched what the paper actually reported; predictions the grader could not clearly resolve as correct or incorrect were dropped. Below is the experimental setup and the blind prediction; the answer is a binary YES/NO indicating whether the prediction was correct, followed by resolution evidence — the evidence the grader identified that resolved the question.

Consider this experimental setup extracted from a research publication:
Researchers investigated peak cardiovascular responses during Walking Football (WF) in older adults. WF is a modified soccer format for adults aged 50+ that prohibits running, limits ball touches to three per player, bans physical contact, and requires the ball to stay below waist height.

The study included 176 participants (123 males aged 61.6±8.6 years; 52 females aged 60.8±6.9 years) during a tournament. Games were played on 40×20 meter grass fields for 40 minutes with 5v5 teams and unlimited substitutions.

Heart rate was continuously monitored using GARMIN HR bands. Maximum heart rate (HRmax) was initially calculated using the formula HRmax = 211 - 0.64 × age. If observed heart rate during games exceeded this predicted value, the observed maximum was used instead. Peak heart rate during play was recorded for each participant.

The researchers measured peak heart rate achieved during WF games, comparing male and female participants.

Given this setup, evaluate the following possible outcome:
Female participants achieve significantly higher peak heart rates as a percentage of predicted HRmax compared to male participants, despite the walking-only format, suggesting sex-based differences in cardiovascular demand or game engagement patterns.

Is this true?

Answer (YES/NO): NO